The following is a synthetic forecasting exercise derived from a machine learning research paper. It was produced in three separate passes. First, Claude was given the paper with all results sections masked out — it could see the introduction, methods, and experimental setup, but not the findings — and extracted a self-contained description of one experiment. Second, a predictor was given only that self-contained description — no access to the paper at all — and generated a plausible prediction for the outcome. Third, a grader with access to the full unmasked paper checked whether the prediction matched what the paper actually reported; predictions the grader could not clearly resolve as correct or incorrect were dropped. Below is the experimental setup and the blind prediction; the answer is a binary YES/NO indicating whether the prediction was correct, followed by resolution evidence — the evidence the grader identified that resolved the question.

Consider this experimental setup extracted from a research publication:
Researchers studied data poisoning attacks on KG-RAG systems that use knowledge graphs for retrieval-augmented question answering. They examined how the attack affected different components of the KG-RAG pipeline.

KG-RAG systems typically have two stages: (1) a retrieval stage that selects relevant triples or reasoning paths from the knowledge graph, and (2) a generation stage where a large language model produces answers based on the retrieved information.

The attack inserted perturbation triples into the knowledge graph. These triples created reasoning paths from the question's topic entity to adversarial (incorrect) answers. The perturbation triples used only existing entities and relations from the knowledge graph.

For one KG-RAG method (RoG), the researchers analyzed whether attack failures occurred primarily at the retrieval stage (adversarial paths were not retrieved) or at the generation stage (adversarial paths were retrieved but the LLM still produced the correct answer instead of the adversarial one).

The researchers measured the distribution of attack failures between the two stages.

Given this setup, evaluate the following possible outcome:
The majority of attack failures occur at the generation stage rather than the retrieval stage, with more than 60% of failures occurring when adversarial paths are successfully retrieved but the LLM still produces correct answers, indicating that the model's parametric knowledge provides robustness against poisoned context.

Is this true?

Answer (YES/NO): YES